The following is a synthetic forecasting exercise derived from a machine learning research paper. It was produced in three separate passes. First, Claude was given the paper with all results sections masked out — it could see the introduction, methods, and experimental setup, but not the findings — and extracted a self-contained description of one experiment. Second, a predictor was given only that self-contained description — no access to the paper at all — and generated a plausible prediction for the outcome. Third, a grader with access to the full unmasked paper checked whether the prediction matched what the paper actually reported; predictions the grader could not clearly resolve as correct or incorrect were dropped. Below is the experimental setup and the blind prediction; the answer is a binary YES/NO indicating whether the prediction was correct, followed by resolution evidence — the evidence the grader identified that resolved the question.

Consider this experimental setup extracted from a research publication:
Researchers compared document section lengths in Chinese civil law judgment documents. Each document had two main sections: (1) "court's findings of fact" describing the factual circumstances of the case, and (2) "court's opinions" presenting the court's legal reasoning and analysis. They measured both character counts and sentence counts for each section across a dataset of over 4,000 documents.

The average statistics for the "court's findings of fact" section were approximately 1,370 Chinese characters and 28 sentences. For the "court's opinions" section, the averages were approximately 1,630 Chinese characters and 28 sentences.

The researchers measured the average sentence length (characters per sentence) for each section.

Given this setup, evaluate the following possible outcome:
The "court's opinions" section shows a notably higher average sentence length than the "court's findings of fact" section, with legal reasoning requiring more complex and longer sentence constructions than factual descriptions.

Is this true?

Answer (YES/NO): YES